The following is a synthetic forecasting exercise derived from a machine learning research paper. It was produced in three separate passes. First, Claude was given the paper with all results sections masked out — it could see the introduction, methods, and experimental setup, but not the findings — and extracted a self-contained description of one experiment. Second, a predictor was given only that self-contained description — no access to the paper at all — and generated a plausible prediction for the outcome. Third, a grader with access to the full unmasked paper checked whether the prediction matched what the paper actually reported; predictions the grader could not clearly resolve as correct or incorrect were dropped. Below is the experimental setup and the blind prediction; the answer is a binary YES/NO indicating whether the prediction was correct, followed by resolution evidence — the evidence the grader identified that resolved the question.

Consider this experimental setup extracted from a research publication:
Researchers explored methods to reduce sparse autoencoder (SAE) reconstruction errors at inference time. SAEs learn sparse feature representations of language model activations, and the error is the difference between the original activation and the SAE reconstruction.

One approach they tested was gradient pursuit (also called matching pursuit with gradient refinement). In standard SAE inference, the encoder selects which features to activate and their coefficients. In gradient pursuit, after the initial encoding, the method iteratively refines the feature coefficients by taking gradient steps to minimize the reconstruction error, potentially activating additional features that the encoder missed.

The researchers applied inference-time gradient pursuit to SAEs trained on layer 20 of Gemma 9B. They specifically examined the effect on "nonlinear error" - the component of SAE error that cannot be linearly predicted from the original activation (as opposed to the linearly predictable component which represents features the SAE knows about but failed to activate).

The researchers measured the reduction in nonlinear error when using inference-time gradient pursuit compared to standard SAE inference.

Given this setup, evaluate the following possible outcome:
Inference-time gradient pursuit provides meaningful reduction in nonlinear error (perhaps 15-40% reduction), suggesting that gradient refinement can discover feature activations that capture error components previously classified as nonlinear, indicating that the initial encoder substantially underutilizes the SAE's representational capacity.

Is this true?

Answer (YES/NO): NO